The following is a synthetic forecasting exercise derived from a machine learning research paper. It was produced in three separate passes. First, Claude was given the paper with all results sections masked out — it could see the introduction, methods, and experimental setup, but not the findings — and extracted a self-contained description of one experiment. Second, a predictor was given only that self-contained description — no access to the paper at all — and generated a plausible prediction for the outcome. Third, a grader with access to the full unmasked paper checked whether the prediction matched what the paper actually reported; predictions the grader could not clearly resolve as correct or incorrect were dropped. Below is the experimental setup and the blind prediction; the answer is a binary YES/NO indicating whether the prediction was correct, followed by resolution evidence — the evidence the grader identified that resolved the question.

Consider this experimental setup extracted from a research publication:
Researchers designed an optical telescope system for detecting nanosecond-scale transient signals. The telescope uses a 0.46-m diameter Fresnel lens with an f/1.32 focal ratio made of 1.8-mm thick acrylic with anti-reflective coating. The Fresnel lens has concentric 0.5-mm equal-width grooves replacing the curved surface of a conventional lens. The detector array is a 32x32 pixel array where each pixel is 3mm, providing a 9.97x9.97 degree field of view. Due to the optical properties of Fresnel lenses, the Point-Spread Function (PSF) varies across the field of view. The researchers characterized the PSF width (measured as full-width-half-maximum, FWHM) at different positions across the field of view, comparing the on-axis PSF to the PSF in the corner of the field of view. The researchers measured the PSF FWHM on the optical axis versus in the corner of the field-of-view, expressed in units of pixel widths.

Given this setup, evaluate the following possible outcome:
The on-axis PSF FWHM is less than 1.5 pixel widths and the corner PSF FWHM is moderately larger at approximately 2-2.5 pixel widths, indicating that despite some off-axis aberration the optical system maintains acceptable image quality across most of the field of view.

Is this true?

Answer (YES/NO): NO